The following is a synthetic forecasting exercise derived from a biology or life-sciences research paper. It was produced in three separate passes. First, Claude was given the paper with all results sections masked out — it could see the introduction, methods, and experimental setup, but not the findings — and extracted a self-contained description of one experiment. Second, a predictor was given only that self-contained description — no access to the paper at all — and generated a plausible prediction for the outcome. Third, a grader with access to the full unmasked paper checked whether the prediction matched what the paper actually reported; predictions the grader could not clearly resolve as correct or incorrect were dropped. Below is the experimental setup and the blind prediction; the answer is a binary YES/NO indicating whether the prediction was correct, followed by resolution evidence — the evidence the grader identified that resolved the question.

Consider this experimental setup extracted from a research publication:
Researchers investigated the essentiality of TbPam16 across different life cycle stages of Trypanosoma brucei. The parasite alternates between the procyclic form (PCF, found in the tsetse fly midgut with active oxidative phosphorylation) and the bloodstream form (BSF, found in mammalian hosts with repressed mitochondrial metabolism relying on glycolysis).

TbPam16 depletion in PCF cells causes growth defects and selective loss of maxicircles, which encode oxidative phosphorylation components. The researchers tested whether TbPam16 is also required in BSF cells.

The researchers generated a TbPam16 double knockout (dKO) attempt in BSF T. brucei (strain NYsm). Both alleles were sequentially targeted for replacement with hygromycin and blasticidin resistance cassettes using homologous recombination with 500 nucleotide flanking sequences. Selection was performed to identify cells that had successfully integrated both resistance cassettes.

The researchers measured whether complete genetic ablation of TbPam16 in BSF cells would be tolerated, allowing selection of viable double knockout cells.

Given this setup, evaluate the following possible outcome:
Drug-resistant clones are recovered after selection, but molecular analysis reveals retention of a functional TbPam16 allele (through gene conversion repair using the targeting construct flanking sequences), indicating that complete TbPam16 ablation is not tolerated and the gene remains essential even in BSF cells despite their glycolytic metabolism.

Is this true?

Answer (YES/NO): NO